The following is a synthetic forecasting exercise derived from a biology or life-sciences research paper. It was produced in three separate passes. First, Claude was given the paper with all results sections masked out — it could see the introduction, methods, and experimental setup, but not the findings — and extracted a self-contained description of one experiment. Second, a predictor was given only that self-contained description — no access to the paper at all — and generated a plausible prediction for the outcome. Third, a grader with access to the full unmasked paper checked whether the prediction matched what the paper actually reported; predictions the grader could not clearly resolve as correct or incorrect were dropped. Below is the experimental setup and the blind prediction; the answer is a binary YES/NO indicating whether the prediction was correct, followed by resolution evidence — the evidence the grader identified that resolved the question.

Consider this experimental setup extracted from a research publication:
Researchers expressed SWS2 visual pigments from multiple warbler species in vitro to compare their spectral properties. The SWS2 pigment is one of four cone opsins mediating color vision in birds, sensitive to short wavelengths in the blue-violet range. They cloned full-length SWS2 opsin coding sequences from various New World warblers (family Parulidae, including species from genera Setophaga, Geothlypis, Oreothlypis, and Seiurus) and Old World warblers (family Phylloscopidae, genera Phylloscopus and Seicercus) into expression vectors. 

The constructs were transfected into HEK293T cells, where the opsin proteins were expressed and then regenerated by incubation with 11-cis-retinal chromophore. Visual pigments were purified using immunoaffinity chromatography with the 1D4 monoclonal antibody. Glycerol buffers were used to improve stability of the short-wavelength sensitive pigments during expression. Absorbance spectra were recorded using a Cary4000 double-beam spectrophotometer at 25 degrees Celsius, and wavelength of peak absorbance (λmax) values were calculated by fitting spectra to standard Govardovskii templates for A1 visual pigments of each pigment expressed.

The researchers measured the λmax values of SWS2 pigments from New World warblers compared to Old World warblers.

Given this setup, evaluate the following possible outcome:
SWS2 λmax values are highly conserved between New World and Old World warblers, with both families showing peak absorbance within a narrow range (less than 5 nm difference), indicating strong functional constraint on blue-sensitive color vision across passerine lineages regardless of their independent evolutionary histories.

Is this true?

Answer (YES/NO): YES